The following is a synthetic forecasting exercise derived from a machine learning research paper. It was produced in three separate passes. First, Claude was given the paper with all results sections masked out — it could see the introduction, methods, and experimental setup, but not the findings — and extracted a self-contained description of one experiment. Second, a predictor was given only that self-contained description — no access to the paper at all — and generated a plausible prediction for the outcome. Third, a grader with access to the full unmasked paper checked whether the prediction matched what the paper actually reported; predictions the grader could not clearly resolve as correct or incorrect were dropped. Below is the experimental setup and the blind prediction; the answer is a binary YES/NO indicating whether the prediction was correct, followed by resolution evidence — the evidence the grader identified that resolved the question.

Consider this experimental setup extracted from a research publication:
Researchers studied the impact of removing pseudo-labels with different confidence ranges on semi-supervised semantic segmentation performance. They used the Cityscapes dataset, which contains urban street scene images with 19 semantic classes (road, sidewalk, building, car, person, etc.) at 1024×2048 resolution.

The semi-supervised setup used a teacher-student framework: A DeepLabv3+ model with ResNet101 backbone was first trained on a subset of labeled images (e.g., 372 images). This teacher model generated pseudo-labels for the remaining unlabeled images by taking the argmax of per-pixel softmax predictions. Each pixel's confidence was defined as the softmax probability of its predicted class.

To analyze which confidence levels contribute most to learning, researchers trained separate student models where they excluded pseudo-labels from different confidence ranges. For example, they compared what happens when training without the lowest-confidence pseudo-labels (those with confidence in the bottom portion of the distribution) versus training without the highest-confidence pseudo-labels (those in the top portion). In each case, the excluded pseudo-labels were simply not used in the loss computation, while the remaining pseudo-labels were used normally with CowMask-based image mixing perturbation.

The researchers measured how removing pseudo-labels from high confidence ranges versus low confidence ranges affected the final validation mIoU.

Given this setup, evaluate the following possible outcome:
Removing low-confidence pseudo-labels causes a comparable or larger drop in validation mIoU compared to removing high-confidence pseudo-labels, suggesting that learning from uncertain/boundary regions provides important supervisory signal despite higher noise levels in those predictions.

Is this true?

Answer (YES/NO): NO